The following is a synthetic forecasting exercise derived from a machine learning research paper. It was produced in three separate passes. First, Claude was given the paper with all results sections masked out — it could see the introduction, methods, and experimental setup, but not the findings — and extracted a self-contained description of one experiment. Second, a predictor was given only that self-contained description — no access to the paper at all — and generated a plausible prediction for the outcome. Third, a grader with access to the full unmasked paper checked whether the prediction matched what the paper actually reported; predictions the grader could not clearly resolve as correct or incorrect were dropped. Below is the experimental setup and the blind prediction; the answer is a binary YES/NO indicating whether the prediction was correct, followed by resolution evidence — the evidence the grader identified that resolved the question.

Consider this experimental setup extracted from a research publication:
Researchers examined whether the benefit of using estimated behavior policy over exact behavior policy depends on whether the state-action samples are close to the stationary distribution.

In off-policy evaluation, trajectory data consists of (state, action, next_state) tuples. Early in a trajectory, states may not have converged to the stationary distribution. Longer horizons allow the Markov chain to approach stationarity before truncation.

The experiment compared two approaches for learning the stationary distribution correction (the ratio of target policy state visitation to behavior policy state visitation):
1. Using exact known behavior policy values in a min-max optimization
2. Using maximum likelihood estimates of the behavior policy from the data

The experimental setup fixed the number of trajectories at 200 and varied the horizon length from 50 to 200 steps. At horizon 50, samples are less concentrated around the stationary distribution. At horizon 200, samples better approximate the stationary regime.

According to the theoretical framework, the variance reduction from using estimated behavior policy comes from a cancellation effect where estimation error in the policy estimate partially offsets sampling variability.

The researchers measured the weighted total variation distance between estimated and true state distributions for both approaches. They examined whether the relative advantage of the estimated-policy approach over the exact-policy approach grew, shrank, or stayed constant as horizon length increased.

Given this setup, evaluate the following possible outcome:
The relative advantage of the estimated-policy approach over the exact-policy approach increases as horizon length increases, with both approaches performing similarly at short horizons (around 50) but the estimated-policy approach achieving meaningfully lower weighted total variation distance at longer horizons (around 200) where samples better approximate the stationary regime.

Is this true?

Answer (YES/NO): NO